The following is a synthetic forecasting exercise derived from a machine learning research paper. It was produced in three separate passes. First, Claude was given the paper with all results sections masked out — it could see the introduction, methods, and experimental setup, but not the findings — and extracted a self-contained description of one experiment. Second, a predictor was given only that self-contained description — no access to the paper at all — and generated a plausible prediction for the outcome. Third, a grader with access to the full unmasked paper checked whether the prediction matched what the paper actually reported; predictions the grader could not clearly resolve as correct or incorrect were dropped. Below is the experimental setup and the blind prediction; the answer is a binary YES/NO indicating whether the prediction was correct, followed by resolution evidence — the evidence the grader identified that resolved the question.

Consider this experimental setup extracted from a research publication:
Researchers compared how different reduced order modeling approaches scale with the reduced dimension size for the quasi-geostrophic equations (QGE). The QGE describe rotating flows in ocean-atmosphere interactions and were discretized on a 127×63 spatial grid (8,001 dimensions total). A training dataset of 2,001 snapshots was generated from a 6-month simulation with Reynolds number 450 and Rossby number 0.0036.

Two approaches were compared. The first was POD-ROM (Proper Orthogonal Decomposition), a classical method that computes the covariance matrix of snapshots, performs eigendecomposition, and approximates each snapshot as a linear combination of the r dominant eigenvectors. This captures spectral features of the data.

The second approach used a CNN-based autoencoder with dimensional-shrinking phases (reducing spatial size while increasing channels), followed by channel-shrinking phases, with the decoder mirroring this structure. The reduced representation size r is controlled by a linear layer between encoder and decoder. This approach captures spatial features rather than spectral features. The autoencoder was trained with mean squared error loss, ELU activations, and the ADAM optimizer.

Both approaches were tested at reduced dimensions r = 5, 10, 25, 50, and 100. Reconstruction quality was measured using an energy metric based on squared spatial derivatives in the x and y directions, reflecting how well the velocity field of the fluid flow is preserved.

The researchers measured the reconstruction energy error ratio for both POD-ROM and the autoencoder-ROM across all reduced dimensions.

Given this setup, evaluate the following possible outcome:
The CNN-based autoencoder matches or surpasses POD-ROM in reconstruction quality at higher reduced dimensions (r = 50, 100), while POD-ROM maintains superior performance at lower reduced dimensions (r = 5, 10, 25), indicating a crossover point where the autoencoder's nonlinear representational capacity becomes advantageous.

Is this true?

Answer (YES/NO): NO